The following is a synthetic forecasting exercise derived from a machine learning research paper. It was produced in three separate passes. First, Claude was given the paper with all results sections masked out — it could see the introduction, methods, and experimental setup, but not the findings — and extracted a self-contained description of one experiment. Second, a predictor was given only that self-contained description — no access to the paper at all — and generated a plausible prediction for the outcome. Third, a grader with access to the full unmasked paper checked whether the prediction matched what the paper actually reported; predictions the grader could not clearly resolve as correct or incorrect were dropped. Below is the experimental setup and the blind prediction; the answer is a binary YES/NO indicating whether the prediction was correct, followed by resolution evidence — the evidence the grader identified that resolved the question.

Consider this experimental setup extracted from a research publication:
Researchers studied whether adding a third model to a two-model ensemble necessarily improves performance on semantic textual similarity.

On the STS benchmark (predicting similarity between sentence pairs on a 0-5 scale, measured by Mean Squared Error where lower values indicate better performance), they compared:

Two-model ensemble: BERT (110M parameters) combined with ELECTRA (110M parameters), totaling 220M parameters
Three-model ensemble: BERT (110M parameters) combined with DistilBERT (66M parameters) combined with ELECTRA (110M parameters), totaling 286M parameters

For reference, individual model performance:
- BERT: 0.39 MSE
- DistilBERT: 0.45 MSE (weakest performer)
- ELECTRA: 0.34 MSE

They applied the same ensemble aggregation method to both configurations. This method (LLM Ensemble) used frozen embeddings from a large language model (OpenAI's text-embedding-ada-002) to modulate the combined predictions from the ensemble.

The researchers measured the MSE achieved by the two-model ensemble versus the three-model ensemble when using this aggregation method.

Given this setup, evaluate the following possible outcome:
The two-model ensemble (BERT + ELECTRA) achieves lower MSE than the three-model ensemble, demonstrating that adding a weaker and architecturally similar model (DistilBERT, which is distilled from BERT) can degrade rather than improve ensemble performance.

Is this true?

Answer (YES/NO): YES